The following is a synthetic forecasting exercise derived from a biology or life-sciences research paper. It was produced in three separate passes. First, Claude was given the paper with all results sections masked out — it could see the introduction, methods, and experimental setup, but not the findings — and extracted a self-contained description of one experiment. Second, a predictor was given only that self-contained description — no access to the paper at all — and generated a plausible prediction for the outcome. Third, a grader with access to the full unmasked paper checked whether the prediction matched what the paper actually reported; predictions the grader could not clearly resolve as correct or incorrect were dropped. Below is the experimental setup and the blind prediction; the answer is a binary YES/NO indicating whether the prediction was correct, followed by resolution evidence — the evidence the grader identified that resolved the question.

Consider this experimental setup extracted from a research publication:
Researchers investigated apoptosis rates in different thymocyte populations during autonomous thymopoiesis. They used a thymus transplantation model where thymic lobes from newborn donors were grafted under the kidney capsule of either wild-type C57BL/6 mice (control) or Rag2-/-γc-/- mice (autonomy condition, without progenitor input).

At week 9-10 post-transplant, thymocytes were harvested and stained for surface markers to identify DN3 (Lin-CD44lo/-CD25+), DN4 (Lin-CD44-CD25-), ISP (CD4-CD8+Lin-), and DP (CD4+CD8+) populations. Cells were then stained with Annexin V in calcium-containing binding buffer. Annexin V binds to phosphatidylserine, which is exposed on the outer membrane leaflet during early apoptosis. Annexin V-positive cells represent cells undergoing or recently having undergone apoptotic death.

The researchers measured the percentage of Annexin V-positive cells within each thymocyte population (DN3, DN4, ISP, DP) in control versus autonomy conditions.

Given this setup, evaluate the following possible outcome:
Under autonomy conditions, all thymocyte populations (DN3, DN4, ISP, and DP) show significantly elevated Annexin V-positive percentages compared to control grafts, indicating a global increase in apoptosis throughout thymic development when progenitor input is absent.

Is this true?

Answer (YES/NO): NO